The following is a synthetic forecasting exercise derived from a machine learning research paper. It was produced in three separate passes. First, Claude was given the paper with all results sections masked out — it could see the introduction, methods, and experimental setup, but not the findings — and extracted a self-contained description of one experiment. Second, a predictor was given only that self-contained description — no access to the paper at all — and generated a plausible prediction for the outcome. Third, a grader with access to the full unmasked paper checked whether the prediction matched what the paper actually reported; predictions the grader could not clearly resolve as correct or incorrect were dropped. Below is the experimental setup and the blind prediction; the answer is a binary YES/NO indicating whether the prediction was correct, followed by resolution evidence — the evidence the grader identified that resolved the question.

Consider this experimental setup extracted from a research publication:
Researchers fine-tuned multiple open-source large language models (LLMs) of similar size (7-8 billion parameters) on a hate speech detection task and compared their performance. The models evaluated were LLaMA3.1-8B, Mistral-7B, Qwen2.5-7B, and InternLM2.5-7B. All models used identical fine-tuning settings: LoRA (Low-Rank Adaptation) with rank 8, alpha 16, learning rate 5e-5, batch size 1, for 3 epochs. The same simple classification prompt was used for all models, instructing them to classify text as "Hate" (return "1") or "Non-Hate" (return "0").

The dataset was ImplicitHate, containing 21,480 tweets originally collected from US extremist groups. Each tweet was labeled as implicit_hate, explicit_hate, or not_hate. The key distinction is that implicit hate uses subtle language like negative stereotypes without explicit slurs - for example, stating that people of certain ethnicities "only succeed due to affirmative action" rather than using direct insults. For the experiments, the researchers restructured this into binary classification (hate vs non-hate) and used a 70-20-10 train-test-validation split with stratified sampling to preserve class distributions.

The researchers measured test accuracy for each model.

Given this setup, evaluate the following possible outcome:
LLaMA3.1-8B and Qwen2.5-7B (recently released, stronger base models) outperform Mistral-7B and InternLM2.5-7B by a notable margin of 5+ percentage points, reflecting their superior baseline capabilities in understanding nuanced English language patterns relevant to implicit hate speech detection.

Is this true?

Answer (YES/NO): NO